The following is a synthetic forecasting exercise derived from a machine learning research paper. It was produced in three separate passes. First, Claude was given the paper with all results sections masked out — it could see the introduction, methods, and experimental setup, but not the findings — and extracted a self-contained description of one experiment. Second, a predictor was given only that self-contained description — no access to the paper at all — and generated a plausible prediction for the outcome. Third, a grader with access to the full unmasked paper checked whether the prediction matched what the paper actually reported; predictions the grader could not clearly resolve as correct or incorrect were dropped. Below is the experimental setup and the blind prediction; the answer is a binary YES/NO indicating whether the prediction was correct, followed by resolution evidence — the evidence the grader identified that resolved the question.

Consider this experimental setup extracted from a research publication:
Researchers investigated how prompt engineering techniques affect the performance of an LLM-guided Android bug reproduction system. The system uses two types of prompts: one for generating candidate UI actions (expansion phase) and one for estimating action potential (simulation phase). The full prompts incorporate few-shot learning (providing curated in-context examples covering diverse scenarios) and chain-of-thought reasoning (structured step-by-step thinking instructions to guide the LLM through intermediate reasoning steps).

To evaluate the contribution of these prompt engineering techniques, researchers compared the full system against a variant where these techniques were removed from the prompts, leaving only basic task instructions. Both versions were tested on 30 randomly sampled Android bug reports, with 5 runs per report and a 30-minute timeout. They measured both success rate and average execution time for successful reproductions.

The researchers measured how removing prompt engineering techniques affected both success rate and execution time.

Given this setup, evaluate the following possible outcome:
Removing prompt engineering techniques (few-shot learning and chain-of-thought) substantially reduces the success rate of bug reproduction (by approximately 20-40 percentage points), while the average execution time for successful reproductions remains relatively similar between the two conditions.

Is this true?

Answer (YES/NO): NO